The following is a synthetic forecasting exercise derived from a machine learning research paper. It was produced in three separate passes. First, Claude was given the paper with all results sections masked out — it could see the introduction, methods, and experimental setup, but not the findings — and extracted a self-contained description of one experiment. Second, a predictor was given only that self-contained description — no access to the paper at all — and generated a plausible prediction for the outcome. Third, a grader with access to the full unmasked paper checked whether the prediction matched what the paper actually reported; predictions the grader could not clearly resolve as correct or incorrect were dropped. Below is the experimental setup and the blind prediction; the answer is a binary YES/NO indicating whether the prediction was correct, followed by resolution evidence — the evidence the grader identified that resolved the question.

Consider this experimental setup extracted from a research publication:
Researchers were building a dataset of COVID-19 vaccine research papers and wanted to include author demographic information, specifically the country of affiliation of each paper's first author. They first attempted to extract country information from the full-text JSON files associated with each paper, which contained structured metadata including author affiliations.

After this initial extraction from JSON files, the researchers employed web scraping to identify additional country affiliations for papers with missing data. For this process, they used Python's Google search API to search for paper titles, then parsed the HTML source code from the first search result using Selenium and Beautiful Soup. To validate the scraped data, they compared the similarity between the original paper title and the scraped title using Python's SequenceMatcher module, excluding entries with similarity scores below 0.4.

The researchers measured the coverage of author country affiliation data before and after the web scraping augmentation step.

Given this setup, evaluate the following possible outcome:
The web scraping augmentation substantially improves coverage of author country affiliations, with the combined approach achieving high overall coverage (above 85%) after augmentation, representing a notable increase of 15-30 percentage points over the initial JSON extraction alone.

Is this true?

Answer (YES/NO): YES